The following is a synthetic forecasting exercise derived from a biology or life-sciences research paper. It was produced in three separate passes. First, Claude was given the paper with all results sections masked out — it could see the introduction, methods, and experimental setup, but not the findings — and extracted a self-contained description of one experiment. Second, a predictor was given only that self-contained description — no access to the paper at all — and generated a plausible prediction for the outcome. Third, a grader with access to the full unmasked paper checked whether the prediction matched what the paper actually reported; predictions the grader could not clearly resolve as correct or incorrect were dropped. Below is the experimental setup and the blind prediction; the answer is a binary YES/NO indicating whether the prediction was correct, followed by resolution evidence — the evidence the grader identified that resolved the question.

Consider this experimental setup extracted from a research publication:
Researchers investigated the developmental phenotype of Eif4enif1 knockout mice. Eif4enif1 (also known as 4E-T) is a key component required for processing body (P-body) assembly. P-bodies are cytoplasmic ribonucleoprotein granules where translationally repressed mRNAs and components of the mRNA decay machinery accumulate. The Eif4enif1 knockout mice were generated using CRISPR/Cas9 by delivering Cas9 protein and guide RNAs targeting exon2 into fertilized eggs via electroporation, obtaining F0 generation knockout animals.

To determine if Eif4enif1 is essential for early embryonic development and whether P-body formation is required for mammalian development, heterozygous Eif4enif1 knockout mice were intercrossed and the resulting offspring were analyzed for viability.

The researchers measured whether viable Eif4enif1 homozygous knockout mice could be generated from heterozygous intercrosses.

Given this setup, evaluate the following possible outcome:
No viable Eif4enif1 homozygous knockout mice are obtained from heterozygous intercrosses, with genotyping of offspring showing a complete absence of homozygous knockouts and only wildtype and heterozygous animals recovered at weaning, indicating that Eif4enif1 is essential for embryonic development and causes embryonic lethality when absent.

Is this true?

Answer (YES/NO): NO